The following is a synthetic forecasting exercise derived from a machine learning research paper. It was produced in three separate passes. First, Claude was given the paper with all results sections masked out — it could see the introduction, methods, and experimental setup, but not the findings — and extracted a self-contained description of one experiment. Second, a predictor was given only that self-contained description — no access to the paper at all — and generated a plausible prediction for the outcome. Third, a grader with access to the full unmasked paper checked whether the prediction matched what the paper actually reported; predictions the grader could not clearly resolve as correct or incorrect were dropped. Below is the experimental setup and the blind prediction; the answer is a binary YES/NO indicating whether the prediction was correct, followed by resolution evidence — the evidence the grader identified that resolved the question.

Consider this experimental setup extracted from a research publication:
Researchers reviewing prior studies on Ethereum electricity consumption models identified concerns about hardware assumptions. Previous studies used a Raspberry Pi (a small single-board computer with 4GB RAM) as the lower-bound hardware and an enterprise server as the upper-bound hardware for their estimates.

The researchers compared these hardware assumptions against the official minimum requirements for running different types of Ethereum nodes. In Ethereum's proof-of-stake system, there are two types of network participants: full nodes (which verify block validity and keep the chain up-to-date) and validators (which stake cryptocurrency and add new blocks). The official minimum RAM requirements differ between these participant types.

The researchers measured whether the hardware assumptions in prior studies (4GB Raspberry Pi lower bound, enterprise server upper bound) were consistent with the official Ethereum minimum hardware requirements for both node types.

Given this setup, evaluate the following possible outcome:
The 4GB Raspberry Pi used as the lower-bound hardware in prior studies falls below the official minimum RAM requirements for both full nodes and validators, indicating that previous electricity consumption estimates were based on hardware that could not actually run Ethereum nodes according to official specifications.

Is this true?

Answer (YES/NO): NO